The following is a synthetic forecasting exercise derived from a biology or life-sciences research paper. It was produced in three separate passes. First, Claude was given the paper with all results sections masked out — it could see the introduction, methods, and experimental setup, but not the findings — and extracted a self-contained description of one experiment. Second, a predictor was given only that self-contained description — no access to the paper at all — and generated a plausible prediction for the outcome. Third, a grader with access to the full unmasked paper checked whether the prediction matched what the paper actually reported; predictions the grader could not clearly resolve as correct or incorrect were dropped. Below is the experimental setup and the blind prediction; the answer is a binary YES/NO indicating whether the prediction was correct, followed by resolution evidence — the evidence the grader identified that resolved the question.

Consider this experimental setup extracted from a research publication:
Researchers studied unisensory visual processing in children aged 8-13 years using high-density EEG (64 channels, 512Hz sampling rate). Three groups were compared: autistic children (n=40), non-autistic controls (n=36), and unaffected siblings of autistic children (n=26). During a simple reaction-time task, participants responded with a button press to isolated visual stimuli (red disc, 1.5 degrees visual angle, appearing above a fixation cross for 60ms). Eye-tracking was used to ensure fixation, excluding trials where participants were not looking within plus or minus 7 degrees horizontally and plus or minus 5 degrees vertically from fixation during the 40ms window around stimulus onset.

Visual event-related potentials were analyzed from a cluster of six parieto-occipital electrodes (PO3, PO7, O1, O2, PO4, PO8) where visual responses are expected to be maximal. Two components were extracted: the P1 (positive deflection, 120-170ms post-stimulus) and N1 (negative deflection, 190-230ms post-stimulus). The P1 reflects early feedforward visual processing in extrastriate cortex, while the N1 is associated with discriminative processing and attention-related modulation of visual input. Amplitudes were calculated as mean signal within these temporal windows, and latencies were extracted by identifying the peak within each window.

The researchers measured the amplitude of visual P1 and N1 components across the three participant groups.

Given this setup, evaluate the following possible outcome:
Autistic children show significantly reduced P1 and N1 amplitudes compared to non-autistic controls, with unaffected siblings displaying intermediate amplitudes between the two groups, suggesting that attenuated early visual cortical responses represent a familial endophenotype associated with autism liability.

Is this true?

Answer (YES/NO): NO